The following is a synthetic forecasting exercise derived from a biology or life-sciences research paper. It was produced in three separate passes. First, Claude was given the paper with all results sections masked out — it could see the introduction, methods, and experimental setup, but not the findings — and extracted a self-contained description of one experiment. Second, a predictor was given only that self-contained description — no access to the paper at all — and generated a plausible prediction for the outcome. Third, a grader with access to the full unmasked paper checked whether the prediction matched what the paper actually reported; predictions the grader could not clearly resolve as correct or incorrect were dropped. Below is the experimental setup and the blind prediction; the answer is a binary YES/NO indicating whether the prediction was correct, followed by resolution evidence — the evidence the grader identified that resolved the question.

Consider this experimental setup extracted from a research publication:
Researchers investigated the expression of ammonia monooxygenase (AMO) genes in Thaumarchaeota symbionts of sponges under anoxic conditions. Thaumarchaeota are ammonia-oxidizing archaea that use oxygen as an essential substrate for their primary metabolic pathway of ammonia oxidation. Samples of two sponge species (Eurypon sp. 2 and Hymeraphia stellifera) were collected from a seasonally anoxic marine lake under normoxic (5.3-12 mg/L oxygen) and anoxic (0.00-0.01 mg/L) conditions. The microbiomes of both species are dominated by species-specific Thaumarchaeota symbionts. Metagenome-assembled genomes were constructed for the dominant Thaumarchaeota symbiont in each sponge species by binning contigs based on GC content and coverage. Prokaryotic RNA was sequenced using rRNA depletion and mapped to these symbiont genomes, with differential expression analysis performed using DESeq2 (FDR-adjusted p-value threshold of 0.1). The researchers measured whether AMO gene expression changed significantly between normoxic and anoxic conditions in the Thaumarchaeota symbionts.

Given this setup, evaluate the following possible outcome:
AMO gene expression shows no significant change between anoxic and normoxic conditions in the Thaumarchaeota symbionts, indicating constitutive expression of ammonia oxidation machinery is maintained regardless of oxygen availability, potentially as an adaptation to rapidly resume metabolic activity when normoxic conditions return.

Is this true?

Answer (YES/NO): YES